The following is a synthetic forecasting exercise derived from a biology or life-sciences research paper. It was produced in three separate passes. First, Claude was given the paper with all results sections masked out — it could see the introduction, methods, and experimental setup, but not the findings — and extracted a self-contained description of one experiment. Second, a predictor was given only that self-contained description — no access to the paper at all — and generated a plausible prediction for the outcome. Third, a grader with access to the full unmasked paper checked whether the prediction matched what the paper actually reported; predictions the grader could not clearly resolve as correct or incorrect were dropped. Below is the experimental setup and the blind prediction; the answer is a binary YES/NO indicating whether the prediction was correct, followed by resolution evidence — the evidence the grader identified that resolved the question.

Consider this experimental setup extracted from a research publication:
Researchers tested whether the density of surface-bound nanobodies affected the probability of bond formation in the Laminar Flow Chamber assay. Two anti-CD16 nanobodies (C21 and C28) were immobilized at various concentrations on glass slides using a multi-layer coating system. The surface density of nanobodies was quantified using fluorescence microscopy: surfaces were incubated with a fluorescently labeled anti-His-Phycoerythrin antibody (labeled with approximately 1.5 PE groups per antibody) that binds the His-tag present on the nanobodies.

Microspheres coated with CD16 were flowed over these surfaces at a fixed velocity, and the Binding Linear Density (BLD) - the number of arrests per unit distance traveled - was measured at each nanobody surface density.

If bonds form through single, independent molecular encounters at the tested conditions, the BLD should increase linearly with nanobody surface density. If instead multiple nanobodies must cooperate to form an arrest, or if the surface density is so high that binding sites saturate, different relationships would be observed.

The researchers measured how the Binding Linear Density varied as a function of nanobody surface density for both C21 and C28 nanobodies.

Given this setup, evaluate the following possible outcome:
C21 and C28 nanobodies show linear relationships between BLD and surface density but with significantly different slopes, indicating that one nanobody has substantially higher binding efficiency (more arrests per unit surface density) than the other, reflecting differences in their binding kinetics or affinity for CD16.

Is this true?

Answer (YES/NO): NO